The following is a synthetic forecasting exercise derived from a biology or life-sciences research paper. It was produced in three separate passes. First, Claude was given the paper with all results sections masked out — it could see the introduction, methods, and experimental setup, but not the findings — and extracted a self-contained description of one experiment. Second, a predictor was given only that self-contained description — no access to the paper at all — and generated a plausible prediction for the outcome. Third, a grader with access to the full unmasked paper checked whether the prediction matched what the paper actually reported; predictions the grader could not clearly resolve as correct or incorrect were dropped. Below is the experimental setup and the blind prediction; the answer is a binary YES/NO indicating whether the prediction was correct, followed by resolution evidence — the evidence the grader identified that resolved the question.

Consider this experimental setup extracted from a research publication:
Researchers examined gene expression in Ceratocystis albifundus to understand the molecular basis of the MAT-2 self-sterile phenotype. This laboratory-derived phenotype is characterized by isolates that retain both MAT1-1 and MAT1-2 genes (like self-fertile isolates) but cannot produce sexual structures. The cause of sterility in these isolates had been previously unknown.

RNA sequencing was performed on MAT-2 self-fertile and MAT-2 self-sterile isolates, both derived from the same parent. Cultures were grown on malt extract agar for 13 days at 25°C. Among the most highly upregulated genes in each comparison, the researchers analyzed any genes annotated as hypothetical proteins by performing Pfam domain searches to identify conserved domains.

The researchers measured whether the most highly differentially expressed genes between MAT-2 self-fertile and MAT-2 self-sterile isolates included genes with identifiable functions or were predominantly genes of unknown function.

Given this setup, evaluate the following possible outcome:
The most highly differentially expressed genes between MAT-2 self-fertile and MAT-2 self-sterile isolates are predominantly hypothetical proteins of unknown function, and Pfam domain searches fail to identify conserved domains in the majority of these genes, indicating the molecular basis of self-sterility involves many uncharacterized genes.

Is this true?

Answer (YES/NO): YES